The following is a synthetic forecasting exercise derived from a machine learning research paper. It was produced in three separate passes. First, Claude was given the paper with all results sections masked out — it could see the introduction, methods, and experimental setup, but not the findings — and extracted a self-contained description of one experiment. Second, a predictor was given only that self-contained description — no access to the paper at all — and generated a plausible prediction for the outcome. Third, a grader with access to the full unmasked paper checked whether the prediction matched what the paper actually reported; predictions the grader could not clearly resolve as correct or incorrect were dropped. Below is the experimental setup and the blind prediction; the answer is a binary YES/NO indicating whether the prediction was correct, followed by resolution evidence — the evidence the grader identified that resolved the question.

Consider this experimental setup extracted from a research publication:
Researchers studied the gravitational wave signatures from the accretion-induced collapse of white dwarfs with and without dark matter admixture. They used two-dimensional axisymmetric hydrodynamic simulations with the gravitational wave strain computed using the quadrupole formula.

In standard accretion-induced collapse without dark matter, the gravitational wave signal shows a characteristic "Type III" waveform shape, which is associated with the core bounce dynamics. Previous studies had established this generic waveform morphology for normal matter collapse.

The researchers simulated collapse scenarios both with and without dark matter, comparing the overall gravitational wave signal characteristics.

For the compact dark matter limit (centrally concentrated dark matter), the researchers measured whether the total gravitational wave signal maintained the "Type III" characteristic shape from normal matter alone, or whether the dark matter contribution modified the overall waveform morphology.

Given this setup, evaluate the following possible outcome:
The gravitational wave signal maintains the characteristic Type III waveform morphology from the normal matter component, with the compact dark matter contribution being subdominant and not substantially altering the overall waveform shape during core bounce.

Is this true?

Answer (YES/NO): NO